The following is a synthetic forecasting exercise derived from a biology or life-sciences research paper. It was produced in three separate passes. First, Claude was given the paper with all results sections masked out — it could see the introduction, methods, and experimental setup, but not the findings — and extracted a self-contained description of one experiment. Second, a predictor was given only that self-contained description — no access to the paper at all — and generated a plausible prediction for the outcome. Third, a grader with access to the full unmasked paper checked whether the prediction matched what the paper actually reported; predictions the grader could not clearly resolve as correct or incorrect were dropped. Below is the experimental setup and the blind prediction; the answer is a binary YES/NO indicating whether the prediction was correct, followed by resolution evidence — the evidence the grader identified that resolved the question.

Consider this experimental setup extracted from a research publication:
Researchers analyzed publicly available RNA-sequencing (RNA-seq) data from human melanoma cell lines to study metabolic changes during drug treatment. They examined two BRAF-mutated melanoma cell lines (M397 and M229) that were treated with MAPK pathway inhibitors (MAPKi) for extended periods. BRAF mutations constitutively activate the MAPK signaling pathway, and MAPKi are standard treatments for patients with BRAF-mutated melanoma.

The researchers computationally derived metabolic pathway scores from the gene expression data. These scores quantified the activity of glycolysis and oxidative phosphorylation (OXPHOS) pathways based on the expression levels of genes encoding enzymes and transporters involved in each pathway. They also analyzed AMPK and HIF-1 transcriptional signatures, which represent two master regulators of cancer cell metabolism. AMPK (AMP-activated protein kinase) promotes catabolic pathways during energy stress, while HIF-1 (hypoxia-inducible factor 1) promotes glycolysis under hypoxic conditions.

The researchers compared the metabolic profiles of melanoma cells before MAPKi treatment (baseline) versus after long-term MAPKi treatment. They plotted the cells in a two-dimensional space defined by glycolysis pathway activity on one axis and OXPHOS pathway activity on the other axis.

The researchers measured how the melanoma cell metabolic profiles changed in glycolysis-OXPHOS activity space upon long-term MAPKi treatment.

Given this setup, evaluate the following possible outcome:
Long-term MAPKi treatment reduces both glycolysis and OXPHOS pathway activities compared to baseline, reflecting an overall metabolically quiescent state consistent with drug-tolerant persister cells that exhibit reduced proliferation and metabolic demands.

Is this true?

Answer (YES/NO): YES